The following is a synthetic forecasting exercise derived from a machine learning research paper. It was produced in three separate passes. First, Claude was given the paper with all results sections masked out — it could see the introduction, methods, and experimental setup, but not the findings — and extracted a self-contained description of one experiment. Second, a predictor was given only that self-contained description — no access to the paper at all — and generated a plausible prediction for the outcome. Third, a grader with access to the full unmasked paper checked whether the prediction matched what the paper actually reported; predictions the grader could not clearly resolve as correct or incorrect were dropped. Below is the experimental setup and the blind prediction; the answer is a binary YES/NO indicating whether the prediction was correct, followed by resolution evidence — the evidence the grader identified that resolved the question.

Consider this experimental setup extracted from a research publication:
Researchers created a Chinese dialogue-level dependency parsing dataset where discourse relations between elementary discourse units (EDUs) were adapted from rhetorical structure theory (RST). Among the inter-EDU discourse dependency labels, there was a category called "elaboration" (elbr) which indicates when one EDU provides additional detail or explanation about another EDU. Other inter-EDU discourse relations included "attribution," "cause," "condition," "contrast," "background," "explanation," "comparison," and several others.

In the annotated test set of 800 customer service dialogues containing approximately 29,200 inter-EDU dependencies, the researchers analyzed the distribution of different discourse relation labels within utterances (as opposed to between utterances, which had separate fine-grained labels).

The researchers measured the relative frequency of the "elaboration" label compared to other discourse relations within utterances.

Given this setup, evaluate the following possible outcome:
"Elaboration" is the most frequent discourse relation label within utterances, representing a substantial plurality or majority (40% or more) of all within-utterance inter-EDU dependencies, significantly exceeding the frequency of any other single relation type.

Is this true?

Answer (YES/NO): YES